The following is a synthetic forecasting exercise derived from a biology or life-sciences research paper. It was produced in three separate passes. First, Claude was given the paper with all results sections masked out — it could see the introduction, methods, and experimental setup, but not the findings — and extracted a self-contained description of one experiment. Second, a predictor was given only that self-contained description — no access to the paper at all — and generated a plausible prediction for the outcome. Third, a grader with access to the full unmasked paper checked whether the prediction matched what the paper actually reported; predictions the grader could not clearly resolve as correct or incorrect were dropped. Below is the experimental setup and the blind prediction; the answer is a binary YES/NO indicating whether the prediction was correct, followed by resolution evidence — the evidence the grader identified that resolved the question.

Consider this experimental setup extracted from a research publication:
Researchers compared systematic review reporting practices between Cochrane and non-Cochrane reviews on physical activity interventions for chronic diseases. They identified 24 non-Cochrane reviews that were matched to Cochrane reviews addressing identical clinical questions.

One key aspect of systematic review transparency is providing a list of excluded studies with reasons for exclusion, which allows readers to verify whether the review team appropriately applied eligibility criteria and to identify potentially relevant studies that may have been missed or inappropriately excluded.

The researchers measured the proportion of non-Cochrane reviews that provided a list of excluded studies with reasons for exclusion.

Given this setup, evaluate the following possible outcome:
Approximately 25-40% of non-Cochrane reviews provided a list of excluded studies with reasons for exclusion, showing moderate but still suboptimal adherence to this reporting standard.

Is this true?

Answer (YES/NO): YES